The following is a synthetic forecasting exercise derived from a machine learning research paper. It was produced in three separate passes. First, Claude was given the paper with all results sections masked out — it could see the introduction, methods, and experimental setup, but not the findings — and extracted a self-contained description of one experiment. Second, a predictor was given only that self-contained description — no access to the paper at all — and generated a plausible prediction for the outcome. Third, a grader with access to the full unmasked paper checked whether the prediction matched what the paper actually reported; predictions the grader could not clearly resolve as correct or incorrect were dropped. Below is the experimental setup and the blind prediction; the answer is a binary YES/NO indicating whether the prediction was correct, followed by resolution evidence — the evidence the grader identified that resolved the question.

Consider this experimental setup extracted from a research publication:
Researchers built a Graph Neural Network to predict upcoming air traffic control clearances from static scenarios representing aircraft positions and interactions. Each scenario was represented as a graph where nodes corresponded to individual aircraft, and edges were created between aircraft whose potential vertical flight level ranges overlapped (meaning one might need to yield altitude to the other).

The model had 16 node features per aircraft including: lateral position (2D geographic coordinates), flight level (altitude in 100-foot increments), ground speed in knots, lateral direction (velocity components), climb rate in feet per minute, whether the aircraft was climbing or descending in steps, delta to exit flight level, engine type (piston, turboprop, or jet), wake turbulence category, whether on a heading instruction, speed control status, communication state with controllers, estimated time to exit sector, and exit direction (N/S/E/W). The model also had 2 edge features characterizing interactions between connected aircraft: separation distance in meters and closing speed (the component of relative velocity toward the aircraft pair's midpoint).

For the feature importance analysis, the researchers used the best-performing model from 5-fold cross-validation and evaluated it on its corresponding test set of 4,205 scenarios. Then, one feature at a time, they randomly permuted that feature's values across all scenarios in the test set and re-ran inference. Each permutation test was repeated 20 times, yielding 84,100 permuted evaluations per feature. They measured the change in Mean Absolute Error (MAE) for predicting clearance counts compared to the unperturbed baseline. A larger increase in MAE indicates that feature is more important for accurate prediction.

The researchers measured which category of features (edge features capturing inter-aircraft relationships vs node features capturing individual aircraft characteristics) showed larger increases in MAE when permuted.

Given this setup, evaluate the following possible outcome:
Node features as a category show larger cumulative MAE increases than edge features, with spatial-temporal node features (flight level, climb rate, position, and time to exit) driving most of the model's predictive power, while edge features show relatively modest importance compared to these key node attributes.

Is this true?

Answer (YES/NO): NO